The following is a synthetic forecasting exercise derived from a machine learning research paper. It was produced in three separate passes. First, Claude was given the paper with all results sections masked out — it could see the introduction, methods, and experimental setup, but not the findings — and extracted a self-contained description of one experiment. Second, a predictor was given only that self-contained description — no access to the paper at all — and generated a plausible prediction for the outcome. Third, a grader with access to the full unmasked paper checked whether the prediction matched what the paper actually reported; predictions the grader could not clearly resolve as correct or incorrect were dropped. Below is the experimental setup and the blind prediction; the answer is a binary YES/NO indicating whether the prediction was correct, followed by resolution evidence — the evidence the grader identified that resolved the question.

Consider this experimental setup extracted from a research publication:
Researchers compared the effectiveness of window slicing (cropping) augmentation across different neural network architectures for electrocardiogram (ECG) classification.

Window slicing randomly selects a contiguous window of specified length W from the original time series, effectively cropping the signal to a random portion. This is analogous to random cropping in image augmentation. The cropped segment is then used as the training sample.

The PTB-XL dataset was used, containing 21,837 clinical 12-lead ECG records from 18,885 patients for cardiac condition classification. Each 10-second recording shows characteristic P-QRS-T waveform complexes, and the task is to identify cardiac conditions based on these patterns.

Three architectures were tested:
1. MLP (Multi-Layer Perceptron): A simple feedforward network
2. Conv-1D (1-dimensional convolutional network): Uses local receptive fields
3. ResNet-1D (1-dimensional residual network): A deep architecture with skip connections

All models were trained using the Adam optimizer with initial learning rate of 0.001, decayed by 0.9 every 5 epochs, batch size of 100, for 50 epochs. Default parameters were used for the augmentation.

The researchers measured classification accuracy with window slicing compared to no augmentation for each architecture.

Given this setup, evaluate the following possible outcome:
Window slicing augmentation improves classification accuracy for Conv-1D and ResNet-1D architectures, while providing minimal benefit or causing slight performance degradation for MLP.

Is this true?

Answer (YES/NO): NO